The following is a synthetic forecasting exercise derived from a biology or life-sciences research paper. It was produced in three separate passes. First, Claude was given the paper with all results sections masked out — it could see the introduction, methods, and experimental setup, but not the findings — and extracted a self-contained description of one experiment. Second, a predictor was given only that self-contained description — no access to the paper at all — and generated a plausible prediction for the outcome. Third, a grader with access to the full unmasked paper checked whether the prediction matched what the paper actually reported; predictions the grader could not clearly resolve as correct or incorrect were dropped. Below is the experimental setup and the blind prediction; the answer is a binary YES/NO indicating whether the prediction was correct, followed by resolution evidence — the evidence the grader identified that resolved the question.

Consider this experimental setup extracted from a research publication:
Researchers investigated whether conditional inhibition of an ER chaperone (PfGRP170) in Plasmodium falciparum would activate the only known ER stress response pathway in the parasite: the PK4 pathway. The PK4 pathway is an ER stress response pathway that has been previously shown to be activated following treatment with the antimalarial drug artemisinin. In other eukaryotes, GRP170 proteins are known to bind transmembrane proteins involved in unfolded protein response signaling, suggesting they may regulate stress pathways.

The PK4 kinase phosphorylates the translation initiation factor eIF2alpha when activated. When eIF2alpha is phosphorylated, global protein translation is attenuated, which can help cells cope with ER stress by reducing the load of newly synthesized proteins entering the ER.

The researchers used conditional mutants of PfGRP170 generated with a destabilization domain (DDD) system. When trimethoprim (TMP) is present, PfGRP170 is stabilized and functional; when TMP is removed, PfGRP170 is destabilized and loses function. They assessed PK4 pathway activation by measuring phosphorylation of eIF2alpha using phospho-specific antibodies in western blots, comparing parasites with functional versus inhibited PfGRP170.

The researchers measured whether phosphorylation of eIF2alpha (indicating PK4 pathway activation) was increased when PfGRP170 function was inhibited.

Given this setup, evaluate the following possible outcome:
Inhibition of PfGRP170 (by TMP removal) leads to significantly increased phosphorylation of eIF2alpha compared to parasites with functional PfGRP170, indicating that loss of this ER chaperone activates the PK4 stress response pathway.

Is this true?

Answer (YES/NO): YES